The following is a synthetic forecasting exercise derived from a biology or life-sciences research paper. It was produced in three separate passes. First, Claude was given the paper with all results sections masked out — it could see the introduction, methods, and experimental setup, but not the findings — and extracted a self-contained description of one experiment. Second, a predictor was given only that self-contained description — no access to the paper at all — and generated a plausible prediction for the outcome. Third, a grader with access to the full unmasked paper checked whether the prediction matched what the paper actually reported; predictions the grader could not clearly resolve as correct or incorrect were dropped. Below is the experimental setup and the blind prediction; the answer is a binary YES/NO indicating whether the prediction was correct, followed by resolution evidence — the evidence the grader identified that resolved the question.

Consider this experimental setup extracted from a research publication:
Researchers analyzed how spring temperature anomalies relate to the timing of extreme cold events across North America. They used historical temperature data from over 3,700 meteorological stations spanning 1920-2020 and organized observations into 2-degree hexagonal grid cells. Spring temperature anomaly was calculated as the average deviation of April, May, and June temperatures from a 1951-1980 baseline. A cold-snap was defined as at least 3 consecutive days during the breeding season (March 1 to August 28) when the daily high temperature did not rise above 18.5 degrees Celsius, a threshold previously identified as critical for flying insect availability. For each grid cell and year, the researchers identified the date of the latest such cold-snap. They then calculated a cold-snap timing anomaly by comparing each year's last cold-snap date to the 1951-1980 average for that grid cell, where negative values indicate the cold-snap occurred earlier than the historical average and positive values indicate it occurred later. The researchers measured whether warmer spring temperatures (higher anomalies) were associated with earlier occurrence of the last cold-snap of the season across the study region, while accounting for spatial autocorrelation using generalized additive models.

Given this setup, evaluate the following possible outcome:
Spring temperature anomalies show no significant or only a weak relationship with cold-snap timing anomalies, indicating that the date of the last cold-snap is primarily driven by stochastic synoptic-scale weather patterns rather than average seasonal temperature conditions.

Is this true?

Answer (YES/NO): NO